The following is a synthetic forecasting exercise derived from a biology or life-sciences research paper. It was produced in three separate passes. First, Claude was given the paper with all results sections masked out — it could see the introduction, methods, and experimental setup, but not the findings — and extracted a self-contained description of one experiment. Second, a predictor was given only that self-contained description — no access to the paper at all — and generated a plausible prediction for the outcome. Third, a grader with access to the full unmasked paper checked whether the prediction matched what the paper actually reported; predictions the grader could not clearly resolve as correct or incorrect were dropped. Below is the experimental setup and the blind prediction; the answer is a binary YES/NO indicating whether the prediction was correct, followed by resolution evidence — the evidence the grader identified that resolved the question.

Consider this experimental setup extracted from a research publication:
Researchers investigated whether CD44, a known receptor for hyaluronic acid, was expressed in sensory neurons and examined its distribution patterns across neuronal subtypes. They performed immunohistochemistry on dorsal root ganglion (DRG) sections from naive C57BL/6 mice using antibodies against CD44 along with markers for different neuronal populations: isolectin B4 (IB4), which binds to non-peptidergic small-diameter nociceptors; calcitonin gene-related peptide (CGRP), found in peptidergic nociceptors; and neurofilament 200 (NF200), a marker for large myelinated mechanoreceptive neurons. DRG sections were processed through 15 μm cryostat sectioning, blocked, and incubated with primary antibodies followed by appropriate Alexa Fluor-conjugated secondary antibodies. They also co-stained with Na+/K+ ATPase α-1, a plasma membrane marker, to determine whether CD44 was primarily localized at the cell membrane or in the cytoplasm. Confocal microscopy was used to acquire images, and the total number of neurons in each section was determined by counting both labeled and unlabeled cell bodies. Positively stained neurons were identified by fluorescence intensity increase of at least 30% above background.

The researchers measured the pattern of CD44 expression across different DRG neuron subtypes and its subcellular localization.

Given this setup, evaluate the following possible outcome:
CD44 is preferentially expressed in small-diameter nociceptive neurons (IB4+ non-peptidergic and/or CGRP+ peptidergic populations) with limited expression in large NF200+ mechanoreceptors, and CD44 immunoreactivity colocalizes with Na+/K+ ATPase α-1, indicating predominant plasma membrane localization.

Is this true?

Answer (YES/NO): YES